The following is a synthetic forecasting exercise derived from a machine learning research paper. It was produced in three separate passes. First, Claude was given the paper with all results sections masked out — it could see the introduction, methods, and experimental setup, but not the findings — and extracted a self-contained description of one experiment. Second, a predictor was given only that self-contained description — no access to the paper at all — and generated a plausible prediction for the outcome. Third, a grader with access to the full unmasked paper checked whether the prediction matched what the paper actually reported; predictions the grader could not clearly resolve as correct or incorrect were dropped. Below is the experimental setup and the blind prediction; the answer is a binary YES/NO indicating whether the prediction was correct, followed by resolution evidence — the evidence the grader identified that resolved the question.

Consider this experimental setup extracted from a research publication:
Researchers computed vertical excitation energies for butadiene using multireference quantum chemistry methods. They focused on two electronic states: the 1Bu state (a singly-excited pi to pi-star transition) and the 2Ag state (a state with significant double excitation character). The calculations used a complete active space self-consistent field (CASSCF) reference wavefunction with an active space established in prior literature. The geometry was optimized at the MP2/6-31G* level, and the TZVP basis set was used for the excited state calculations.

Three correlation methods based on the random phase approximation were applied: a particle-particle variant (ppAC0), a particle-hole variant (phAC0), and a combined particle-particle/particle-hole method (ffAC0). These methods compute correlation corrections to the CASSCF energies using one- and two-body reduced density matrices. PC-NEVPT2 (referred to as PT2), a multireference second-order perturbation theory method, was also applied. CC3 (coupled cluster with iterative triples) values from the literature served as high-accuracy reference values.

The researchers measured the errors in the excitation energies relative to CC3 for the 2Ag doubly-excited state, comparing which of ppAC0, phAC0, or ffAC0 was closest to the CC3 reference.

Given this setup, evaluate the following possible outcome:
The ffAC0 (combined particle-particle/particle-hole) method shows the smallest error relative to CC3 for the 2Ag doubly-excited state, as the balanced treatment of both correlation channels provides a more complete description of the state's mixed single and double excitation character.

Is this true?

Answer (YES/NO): NO